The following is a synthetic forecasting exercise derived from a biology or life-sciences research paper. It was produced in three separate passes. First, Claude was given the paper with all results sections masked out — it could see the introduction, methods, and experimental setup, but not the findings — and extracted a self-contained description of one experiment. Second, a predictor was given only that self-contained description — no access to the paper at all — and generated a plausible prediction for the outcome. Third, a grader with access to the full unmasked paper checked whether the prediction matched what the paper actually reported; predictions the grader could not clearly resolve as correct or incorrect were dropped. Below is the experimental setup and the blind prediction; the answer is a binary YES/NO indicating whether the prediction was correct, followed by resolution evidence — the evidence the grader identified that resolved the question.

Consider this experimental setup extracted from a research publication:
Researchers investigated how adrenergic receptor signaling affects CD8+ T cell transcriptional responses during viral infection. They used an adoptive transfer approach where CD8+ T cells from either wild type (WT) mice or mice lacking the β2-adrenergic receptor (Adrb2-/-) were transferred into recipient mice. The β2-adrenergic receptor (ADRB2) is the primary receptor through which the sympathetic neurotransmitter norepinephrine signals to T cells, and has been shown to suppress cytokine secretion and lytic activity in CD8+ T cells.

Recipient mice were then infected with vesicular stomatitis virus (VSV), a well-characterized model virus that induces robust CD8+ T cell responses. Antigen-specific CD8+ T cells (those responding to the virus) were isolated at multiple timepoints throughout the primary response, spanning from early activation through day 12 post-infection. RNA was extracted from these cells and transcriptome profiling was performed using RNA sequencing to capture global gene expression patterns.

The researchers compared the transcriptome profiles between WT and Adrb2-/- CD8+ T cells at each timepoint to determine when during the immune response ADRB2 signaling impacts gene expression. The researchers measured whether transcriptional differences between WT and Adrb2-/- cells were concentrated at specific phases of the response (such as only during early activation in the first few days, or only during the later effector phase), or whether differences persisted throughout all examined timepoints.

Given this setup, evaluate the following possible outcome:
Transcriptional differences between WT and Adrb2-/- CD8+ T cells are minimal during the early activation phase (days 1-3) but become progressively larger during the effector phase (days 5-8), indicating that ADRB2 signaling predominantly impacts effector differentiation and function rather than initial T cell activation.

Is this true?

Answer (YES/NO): NO